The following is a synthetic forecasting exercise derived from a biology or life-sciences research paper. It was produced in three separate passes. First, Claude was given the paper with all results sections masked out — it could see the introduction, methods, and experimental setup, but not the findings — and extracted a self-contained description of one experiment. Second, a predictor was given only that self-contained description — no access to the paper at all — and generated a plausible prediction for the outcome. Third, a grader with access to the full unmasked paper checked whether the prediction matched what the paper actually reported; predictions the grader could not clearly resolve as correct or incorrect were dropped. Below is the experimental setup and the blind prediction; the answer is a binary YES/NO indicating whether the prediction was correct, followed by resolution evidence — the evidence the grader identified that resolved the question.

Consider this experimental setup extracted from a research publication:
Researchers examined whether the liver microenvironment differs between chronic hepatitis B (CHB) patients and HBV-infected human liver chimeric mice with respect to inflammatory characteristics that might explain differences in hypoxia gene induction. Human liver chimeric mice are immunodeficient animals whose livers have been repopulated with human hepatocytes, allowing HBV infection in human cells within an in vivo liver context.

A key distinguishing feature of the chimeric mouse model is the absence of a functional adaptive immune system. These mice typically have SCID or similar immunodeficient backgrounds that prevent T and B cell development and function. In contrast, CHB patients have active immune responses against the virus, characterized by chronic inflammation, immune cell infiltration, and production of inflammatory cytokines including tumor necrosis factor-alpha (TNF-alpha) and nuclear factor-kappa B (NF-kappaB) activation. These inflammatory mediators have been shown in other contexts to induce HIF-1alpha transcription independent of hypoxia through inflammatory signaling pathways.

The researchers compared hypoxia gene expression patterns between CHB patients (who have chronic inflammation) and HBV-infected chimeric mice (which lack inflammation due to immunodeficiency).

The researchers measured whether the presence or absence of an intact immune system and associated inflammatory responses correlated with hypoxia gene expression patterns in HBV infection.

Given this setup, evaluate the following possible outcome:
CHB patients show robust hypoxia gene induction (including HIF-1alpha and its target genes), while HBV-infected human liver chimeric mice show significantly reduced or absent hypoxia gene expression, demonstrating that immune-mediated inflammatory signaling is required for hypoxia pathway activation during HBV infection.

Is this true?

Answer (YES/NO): YES